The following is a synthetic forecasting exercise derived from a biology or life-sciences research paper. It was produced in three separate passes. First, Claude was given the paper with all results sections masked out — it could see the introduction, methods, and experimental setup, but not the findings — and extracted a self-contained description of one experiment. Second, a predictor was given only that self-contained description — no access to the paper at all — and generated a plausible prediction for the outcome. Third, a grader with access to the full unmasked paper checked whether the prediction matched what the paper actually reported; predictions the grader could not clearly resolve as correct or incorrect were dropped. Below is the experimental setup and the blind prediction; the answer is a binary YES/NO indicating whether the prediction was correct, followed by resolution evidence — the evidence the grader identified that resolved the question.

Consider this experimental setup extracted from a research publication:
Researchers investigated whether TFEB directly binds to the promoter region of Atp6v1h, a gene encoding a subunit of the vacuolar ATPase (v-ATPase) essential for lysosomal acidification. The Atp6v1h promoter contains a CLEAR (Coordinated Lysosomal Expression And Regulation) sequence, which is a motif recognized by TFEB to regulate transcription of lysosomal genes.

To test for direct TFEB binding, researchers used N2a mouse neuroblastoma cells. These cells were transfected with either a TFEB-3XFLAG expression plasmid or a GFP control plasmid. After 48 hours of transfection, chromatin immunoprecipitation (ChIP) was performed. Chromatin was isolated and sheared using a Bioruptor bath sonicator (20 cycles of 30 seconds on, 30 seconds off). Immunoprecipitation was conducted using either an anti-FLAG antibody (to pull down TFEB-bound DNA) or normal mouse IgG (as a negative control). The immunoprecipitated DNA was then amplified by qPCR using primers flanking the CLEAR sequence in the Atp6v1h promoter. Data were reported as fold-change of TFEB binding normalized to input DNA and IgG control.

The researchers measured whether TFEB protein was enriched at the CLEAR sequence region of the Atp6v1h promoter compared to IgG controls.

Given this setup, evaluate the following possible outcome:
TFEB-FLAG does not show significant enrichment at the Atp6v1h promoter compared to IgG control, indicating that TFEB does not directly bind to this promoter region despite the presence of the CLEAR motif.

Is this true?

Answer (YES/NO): NO